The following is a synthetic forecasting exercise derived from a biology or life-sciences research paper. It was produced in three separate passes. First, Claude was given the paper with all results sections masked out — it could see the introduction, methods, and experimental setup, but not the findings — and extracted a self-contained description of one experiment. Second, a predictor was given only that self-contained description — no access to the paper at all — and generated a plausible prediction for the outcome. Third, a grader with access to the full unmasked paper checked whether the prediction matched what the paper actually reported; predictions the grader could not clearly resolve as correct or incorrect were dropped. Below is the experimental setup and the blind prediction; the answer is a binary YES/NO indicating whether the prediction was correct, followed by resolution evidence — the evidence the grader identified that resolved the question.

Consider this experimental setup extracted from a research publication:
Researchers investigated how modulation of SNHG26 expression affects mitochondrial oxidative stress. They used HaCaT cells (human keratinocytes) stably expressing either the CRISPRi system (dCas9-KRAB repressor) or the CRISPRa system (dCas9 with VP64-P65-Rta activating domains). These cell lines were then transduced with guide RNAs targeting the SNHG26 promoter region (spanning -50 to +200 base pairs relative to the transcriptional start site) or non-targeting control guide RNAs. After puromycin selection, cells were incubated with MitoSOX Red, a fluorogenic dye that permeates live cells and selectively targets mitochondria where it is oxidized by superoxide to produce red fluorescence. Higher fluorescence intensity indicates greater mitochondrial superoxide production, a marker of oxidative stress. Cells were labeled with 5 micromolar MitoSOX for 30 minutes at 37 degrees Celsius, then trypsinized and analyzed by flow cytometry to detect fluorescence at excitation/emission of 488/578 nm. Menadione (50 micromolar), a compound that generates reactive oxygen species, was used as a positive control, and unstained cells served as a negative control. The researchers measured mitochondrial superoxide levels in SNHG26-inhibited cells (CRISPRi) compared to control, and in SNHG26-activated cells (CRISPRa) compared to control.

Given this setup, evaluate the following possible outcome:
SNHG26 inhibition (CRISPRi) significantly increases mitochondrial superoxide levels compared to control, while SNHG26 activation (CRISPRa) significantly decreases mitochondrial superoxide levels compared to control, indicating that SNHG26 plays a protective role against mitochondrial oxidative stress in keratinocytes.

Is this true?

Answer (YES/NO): NO